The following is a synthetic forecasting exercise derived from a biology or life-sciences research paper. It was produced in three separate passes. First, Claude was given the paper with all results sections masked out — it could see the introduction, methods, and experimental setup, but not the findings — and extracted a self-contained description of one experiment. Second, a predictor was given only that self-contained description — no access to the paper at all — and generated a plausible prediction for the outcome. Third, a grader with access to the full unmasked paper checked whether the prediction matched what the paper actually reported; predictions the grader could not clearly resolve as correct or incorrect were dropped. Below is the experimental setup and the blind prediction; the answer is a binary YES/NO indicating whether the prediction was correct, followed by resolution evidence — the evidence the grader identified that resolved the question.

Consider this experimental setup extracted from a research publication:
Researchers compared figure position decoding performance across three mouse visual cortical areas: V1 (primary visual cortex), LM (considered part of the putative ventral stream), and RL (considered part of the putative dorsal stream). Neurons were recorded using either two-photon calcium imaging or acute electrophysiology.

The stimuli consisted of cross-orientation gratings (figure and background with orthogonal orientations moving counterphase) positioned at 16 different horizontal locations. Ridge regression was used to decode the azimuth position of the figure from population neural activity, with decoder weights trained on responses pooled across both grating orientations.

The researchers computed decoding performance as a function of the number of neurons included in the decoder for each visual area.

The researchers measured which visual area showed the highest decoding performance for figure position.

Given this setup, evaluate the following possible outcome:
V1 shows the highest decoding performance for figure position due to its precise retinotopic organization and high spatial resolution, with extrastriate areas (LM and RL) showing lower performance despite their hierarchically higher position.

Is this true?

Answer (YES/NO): NO